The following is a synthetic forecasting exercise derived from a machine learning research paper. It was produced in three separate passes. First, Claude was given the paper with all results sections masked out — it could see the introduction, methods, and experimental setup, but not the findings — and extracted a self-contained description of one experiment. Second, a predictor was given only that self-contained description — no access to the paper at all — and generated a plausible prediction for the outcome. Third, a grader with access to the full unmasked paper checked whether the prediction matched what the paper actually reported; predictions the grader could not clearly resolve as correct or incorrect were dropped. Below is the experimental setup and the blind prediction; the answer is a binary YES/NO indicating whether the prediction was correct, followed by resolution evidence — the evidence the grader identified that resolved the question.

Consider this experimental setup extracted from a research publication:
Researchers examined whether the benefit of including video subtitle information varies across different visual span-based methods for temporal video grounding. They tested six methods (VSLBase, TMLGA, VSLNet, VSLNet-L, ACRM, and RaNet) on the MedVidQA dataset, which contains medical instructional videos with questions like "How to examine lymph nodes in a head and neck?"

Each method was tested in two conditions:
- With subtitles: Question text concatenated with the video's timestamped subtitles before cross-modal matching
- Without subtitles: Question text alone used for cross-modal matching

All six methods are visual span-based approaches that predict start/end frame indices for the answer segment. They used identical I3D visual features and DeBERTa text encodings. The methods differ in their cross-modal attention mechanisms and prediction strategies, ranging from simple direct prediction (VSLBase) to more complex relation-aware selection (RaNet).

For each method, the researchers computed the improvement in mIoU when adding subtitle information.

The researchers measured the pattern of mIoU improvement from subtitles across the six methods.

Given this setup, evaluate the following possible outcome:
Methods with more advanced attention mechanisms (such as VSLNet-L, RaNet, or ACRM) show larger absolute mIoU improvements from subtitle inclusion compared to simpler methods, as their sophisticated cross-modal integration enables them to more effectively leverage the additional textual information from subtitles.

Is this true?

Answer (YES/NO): YES